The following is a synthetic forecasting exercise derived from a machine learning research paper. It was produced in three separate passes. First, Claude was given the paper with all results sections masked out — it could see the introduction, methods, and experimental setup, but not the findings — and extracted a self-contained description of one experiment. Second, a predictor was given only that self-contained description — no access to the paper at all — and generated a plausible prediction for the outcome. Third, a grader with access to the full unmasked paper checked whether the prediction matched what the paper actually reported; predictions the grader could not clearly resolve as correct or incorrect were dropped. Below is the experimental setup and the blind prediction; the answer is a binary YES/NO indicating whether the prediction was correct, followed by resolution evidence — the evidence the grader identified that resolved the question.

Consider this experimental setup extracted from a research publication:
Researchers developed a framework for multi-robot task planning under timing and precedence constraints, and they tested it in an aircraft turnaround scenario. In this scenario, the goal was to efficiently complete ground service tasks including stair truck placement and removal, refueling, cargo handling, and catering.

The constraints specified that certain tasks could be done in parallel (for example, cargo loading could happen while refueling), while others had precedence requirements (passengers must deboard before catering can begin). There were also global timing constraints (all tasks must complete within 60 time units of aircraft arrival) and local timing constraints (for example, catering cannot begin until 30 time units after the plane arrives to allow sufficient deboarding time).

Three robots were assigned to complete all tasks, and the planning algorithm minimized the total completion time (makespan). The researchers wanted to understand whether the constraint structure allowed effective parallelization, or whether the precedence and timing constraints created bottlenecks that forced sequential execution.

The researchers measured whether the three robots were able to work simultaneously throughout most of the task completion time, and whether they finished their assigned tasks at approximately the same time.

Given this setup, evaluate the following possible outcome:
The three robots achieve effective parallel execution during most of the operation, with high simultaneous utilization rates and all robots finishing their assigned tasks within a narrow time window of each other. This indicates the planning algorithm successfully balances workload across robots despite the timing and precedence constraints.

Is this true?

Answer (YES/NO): YES